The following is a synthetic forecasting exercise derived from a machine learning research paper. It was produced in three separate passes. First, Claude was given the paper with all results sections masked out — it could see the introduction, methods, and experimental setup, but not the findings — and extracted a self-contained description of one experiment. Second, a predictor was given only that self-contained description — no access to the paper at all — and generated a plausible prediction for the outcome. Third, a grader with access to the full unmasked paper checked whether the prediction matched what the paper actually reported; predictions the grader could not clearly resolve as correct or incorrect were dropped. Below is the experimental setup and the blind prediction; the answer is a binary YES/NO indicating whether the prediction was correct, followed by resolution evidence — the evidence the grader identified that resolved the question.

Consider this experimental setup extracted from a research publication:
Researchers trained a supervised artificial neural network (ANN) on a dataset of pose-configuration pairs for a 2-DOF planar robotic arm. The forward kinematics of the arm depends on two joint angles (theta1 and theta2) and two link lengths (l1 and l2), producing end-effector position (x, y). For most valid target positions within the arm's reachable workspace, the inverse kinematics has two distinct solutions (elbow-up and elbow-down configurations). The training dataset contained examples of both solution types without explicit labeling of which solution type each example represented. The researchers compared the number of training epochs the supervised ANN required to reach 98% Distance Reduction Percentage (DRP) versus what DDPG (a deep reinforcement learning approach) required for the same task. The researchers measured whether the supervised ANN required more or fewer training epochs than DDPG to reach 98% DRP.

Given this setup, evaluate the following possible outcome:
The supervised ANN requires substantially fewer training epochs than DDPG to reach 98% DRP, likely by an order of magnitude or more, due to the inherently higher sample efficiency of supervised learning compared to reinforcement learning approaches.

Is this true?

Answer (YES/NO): NO